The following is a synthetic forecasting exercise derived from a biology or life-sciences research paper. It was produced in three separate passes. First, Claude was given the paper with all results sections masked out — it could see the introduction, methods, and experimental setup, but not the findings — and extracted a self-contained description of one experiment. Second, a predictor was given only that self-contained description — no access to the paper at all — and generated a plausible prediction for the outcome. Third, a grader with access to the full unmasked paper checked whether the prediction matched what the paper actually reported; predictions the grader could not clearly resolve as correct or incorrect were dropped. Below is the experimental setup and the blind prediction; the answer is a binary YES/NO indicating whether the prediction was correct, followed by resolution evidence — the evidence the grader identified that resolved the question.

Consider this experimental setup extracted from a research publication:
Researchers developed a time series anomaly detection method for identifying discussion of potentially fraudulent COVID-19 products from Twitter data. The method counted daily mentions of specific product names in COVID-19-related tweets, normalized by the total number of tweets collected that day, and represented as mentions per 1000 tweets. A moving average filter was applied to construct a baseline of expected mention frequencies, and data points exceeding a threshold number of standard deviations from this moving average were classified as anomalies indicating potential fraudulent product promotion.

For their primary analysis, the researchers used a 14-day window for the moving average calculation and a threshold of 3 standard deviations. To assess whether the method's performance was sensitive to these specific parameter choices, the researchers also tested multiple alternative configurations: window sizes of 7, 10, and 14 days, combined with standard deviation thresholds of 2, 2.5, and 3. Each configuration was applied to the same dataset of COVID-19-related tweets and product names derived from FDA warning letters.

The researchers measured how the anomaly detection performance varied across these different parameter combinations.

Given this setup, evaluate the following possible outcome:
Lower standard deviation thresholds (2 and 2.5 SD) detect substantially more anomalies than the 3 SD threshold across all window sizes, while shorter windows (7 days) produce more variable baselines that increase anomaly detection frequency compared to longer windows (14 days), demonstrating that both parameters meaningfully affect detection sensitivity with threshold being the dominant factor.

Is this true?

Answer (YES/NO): NO